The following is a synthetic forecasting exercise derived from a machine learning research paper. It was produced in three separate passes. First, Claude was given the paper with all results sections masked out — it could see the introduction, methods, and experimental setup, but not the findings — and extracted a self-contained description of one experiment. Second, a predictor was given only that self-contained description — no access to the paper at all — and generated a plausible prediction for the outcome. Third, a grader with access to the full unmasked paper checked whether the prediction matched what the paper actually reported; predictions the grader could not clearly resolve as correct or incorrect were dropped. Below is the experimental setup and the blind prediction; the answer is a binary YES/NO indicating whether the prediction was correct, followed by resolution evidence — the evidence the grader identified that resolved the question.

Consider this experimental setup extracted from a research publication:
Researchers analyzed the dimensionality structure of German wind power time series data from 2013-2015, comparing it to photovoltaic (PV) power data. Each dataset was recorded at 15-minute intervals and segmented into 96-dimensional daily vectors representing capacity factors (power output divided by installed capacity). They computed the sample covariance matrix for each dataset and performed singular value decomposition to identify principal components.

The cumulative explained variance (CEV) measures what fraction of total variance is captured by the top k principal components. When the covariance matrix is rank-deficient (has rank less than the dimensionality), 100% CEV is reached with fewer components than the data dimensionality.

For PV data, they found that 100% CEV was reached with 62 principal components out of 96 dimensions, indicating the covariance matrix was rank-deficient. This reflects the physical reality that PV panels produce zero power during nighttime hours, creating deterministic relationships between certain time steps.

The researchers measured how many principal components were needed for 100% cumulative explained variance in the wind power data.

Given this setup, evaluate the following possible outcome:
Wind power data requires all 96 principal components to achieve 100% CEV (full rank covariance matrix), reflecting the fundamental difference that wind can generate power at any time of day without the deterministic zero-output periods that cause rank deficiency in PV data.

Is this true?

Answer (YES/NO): YES